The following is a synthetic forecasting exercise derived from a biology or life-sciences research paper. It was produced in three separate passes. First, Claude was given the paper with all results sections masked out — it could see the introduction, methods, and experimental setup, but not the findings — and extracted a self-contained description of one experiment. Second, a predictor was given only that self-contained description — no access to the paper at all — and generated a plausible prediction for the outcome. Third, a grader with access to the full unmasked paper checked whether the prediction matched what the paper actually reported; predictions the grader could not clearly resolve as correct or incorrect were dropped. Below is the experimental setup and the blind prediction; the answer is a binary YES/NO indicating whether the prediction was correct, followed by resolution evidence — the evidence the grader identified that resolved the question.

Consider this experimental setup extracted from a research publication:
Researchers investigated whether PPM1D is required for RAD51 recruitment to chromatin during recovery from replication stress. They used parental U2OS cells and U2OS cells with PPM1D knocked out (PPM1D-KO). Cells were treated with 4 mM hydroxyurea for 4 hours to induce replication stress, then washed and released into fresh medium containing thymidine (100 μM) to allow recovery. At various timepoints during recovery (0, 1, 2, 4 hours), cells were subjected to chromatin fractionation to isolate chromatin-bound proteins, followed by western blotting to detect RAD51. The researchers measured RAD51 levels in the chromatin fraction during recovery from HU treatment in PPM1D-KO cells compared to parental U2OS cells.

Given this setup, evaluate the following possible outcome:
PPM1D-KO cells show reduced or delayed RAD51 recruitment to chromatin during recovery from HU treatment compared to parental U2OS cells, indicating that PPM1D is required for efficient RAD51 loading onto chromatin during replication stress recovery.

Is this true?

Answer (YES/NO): YES